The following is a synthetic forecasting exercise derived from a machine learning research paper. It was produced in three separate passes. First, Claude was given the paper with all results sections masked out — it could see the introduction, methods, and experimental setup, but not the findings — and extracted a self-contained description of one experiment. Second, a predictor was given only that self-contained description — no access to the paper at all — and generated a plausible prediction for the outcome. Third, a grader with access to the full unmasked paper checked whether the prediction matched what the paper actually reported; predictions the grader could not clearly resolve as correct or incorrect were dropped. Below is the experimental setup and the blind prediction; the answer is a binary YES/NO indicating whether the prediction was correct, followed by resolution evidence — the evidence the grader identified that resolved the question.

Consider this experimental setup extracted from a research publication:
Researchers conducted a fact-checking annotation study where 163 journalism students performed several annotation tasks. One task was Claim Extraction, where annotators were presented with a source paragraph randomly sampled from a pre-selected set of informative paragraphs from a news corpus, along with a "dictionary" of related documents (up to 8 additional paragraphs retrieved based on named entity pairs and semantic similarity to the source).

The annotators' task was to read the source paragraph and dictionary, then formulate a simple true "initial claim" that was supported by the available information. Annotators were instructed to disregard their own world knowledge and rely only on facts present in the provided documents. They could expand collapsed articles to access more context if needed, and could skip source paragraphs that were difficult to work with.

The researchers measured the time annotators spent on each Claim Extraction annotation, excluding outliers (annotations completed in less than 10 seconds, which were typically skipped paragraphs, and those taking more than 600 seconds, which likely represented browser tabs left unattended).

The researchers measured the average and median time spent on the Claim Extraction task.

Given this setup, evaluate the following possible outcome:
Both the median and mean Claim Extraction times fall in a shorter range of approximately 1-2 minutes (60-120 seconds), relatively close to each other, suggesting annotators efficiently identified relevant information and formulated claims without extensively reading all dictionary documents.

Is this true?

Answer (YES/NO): NO